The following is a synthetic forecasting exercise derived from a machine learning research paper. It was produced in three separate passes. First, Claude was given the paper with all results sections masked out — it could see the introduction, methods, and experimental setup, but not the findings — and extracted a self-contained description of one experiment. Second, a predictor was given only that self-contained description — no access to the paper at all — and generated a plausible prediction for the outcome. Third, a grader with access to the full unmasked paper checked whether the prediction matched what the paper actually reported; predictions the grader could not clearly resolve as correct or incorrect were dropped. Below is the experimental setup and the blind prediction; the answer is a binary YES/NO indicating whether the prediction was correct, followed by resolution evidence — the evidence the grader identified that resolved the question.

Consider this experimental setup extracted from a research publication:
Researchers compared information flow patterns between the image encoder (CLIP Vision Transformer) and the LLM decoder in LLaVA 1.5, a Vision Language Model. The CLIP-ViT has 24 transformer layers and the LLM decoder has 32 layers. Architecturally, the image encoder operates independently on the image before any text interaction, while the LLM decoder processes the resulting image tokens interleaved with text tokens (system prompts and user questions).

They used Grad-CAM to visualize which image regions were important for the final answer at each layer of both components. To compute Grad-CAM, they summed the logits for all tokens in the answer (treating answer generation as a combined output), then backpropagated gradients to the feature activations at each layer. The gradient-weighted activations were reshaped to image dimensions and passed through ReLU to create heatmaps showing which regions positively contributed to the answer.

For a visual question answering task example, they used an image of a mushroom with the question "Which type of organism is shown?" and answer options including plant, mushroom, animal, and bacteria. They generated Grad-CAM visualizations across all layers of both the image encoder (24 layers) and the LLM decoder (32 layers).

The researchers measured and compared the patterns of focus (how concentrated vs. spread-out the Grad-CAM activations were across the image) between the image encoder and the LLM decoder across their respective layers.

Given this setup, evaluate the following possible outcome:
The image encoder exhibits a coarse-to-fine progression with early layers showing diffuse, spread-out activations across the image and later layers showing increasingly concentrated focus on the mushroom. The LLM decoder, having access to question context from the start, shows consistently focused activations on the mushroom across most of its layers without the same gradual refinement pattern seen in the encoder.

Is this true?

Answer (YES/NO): NO